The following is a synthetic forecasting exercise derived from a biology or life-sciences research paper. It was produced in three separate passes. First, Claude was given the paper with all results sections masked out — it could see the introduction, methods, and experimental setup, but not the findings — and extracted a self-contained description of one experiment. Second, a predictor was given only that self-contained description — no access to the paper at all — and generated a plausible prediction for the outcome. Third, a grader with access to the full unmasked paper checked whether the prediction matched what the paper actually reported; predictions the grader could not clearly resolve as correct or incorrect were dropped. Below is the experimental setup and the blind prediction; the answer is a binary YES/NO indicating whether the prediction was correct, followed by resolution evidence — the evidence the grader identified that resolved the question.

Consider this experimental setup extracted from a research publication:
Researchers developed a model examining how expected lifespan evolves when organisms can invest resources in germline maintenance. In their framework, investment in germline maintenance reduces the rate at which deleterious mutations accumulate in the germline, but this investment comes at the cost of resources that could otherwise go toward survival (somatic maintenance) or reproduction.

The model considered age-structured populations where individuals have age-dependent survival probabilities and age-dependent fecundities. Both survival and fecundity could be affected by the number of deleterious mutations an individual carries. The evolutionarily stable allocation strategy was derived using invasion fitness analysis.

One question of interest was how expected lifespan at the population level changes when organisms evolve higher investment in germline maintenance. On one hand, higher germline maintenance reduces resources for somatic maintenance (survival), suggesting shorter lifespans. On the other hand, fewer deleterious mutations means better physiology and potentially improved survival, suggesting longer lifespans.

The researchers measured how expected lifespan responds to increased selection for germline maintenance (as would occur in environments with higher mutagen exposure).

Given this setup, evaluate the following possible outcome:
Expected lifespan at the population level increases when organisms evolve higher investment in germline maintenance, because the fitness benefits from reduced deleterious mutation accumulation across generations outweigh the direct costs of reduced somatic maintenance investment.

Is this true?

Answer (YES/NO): NO